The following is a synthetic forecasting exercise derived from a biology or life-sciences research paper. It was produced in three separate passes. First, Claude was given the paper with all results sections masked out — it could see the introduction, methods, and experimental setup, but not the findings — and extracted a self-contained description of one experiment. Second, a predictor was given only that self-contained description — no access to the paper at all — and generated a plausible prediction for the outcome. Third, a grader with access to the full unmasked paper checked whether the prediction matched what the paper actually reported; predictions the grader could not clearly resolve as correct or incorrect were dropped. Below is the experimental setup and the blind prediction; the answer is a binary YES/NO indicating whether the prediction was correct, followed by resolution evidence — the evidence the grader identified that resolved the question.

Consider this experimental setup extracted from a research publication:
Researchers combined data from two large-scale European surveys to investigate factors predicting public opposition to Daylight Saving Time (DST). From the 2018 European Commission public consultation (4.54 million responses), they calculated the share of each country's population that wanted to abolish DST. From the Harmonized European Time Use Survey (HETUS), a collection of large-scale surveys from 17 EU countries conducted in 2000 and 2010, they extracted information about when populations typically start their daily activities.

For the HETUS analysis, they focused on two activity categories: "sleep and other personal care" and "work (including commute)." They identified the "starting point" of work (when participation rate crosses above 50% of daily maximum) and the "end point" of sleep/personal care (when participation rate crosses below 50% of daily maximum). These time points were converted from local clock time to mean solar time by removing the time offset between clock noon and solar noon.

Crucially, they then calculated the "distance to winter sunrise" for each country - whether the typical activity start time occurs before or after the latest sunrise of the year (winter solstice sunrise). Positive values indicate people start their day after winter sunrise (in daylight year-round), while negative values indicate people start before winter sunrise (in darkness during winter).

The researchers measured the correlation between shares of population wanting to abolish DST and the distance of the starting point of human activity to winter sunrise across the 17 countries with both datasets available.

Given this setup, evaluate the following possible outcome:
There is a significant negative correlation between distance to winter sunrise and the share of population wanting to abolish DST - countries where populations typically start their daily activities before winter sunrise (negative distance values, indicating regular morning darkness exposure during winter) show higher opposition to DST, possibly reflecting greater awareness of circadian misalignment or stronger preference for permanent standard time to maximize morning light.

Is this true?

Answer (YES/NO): YES